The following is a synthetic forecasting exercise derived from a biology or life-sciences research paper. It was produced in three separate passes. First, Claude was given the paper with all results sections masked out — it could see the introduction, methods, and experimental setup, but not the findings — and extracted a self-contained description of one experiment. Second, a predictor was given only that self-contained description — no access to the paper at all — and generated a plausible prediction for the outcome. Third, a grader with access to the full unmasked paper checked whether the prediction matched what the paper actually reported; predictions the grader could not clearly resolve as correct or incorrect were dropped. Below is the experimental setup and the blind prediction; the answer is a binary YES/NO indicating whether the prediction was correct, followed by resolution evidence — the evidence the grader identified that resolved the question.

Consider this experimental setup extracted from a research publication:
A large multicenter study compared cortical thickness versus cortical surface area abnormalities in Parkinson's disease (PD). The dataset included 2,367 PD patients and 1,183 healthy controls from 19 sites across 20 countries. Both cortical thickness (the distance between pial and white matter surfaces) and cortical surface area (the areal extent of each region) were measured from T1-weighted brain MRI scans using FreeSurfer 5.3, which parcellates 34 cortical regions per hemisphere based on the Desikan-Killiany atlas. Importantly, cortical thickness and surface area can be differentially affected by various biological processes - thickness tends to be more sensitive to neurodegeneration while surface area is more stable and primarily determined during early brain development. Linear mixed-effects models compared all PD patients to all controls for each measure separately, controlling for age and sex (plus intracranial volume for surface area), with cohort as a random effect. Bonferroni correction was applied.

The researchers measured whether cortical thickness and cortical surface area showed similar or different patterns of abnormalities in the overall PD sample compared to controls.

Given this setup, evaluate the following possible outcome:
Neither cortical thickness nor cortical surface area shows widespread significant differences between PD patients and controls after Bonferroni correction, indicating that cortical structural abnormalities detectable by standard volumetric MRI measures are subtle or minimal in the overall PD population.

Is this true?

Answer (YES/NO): NO